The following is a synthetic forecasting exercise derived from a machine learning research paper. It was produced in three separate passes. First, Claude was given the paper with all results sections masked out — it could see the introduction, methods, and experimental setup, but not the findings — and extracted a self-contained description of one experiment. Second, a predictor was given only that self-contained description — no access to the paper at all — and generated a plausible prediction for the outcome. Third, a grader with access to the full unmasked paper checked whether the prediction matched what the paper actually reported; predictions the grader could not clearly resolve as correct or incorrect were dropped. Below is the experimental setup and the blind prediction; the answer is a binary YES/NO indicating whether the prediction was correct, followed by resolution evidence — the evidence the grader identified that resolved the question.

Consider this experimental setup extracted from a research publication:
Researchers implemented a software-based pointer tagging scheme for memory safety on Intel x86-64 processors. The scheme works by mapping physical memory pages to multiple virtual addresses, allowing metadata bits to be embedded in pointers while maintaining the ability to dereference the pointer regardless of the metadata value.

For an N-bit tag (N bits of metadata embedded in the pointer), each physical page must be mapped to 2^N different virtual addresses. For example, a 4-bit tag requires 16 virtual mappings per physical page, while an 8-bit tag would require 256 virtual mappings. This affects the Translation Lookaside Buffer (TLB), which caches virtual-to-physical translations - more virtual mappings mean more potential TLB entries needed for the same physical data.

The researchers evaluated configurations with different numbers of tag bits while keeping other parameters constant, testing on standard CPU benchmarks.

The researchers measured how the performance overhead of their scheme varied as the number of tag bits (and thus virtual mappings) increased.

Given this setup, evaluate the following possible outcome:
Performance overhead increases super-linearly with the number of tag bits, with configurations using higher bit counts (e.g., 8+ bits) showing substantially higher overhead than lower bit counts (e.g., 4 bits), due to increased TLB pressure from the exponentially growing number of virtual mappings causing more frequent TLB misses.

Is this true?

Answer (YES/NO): YES